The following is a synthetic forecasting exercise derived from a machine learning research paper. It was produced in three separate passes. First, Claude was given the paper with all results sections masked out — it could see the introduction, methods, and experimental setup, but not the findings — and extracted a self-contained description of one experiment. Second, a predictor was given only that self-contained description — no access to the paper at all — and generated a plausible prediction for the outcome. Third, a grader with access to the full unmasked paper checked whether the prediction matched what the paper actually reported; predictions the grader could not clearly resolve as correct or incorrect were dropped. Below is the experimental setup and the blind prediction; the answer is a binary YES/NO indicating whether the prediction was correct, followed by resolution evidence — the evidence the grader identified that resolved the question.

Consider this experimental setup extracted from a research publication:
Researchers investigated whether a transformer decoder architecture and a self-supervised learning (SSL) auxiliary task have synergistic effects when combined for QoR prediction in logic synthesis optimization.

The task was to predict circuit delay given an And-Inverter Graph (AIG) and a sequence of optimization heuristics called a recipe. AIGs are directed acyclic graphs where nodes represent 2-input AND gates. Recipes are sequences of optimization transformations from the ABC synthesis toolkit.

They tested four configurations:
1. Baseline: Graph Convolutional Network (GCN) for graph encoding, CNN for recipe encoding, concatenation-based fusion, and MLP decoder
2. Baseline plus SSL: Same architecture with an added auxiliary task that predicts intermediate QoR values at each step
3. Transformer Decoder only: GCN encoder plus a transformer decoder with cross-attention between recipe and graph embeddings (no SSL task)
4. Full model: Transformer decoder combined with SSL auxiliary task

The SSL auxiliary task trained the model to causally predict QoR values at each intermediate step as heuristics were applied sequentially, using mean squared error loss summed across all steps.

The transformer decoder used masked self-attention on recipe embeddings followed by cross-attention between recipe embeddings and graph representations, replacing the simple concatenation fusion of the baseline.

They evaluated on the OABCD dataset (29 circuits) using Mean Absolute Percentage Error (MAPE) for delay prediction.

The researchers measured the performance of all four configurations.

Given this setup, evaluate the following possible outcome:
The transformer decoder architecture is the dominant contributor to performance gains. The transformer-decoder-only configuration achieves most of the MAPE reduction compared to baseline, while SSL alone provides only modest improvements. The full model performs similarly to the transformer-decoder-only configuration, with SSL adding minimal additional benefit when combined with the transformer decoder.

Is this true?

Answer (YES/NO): NO